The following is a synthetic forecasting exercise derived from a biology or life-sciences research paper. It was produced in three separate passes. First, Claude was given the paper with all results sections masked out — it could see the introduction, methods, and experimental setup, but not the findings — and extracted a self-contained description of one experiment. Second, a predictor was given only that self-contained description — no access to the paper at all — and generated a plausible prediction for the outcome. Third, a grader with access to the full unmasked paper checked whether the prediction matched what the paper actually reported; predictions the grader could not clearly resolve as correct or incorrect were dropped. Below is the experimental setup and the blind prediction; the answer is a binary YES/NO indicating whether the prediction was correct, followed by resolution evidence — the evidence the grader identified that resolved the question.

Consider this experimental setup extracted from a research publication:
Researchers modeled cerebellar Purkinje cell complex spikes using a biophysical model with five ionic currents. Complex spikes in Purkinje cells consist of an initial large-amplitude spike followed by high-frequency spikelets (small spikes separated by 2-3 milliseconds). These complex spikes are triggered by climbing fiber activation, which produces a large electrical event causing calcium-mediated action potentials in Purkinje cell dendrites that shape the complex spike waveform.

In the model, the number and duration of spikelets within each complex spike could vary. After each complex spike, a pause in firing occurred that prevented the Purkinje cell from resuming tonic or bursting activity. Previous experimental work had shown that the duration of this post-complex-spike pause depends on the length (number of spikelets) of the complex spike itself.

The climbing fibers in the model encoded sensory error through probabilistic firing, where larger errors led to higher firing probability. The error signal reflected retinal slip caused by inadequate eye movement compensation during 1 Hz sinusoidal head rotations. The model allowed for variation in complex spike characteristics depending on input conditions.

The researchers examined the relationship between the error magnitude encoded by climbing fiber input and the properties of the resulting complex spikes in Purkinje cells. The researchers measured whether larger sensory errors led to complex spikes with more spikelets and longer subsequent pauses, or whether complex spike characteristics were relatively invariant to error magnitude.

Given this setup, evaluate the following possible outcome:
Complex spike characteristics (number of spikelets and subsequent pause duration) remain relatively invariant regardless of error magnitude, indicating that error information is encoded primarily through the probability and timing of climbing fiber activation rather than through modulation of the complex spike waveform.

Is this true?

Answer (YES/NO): NO